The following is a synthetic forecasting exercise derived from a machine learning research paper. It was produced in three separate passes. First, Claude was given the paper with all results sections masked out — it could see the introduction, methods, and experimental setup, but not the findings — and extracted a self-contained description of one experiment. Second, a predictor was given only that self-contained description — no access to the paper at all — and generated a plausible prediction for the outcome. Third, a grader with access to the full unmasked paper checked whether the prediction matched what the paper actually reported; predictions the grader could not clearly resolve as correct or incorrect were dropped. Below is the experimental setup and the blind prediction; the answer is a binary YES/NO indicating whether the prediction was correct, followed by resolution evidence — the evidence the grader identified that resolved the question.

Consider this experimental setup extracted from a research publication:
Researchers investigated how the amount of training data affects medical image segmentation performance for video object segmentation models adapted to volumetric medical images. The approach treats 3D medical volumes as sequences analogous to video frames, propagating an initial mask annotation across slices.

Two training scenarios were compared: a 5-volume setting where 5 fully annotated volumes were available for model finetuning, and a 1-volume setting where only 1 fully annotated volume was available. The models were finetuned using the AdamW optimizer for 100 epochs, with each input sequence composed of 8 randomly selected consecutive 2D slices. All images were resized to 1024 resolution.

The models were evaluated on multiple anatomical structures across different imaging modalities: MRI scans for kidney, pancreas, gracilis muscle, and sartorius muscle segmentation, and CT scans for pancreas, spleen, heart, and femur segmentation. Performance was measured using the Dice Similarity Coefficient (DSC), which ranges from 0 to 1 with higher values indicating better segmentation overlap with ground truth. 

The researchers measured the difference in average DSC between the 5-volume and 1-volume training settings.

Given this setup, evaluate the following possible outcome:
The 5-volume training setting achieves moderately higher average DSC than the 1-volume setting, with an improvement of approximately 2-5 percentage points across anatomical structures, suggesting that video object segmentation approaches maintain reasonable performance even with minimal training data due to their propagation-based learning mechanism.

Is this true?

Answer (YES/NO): NO